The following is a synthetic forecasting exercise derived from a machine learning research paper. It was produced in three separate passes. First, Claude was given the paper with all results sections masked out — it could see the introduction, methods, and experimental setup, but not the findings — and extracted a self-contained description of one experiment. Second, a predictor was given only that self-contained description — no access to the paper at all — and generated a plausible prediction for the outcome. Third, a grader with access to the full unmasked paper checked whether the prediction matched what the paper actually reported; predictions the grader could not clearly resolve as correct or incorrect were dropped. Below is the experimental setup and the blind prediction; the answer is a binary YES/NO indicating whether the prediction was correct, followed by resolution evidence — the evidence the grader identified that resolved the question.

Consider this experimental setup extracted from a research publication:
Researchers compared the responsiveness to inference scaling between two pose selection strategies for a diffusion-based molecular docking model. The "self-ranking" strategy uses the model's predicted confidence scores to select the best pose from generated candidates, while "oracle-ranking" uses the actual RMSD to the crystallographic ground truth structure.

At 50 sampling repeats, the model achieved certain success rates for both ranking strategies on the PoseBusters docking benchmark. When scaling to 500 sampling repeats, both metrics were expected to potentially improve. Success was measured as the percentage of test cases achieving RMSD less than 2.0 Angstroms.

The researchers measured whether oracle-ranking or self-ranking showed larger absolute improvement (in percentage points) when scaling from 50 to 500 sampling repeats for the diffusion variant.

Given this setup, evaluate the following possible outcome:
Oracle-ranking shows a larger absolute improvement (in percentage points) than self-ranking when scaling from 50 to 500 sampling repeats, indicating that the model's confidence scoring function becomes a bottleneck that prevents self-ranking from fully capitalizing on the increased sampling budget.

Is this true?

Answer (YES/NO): YES